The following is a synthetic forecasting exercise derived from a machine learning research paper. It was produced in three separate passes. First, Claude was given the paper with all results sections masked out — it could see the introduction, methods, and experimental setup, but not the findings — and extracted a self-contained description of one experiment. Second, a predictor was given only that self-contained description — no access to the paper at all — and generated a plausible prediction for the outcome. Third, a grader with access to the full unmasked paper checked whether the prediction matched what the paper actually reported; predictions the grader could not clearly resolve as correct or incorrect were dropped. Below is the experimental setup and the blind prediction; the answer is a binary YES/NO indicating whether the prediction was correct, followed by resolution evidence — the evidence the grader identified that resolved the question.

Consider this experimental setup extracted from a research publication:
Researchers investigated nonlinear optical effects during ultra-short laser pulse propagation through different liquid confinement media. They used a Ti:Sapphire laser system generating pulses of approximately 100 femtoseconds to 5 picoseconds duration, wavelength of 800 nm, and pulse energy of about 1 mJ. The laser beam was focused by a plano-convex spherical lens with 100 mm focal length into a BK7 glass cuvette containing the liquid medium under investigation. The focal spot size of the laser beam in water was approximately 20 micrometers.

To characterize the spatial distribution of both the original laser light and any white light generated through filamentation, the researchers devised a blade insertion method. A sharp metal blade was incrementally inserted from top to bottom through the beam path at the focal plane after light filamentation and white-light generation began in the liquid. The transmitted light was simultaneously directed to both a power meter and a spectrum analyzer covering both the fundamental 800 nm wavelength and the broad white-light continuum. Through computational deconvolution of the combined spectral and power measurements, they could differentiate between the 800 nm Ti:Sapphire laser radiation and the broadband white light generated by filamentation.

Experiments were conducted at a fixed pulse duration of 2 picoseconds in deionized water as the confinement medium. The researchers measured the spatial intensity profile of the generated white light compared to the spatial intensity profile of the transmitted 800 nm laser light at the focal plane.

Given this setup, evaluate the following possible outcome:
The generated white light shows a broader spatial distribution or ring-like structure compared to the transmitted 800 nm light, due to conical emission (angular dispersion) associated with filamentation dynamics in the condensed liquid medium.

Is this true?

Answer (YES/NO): YES